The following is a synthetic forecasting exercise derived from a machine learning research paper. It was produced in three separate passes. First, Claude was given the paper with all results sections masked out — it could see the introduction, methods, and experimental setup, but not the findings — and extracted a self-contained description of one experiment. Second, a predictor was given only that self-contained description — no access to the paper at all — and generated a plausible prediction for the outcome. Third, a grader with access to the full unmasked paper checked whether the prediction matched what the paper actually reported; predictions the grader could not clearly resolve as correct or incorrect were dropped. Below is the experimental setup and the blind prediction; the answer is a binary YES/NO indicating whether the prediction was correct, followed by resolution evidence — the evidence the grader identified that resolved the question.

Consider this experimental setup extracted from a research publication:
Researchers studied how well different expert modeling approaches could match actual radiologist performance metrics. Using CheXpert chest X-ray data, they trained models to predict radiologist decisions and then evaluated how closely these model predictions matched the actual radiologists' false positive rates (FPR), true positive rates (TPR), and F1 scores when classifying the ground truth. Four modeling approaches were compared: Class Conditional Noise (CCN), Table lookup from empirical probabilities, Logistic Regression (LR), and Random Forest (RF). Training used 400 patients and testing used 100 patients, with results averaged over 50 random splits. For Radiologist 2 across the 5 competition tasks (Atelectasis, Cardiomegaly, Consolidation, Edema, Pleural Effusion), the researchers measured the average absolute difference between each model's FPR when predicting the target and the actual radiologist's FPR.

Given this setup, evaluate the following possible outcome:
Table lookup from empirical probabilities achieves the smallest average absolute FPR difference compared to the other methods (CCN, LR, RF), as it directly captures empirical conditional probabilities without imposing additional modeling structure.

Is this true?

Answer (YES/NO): NO